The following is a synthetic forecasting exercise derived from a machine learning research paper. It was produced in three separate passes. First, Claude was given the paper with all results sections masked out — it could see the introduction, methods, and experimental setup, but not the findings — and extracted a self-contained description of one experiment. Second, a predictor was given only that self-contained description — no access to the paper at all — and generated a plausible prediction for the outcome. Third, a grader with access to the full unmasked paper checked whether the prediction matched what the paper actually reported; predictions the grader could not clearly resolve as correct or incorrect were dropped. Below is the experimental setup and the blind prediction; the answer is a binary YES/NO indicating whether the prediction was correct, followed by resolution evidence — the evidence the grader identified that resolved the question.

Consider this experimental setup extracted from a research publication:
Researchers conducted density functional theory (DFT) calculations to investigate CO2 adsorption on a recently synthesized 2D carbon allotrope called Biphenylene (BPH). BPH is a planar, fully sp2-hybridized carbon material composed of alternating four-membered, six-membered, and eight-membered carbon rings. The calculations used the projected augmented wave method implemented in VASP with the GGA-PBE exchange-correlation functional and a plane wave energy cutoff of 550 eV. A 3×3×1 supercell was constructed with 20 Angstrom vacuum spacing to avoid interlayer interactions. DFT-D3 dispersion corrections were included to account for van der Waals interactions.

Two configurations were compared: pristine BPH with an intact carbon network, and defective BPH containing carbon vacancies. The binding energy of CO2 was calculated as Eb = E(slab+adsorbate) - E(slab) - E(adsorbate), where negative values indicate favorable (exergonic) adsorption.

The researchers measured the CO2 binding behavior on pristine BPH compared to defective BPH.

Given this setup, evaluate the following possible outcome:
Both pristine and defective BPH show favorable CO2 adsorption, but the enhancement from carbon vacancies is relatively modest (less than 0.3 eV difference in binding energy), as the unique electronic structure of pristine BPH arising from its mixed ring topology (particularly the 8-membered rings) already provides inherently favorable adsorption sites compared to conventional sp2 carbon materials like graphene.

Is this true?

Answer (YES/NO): NO